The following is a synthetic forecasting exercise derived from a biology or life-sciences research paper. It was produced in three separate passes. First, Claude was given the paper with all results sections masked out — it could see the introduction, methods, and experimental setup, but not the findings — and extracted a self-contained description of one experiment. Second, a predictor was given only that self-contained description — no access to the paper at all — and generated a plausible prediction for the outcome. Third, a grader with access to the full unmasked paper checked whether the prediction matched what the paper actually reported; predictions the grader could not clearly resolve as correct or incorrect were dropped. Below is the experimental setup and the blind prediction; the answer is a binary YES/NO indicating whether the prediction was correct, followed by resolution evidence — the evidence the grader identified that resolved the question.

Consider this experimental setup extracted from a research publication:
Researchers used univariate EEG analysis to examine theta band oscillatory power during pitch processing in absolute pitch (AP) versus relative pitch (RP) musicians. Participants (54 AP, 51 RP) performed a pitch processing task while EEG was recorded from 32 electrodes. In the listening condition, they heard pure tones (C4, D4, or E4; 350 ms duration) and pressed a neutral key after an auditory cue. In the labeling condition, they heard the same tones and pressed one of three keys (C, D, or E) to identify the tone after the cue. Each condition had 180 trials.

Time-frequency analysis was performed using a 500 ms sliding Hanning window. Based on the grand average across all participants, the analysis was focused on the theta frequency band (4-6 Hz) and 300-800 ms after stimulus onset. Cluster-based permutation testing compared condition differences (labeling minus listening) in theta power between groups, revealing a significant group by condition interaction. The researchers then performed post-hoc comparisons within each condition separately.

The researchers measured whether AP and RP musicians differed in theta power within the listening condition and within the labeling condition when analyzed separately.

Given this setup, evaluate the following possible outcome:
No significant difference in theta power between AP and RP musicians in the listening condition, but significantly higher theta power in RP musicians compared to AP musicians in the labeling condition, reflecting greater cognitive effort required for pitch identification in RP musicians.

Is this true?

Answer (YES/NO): YES